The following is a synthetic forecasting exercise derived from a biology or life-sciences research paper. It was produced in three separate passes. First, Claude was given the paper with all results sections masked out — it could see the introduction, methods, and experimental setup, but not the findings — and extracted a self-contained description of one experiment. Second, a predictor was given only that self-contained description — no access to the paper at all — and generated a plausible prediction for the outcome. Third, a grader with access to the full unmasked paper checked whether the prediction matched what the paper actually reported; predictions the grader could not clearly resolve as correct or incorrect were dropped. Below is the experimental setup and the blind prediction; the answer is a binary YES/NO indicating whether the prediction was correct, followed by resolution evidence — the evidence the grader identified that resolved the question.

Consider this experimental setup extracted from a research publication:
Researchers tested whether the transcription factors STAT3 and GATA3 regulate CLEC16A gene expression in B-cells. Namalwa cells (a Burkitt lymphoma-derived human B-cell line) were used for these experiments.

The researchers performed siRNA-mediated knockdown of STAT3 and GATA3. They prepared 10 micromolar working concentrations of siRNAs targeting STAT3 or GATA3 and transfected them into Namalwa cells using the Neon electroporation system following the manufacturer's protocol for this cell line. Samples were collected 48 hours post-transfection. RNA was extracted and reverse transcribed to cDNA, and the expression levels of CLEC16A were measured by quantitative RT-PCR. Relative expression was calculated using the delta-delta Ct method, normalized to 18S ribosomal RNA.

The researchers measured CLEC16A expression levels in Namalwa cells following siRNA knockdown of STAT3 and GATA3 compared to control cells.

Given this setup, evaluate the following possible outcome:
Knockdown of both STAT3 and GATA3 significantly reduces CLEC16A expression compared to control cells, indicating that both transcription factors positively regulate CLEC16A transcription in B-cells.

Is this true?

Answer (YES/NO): YES